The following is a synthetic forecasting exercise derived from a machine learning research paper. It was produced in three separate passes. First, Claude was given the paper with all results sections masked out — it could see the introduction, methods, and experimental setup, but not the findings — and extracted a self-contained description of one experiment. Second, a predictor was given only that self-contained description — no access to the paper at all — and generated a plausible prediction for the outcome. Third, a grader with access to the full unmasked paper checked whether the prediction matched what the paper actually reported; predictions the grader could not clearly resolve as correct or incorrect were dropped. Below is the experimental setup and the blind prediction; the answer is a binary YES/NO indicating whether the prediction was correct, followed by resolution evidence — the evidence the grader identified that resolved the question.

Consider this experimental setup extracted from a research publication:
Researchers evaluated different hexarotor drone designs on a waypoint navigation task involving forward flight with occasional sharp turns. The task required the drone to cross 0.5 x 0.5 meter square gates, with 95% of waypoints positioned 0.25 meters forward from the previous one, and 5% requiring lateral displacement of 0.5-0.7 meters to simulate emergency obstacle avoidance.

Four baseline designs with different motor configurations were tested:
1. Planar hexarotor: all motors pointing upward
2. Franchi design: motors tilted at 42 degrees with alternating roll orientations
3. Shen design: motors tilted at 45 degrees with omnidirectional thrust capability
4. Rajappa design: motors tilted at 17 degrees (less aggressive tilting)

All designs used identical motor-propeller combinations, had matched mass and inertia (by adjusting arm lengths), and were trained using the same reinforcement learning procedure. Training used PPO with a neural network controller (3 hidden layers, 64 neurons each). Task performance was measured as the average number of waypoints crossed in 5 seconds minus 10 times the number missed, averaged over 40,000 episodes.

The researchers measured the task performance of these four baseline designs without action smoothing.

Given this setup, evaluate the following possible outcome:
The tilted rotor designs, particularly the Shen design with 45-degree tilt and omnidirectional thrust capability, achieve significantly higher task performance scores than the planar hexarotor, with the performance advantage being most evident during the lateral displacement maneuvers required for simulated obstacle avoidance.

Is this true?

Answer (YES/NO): NO